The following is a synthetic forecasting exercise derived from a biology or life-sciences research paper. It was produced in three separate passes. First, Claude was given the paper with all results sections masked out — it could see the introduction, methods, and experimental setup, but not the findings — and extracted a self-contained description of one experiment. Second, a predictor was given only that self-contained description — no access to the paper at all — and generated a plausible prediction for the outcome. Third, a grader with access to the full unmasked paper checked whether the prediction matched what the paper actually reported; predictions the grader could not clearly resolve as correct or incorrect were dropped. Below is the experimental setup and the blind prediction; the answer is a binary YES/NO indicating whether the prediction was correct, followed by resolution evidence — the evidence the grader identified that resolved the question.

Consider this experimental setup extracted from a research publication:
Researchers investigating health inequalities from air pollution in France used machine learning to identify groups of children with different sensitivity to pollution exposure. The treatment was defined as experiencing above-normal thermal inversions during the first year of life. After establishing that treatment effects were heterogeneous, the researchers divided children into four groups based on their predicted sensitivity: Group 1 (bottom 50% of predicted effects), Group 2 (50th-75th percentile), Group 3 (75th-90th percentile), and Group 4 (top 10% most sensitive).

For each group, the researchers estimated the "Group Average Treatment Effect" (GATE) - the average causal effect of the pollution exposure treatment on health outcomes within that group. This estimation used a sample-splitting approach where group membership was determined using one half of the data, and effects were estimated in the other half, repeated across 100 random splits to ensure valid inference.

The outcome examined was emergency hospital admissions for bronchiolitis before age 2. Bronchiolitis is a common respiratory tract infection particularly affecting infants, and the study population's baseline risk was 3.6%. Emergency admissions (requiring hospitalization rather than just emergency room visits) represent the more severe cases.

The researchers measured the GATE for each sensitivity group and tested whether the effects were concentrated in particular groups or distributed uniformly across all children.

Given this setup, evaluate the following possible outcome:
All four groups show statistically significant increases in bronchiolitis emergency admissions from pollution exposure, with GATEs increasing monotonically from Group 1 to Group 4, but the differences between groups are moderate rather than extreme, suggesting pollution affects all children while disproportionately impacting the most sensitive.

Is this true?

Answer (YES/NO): NO